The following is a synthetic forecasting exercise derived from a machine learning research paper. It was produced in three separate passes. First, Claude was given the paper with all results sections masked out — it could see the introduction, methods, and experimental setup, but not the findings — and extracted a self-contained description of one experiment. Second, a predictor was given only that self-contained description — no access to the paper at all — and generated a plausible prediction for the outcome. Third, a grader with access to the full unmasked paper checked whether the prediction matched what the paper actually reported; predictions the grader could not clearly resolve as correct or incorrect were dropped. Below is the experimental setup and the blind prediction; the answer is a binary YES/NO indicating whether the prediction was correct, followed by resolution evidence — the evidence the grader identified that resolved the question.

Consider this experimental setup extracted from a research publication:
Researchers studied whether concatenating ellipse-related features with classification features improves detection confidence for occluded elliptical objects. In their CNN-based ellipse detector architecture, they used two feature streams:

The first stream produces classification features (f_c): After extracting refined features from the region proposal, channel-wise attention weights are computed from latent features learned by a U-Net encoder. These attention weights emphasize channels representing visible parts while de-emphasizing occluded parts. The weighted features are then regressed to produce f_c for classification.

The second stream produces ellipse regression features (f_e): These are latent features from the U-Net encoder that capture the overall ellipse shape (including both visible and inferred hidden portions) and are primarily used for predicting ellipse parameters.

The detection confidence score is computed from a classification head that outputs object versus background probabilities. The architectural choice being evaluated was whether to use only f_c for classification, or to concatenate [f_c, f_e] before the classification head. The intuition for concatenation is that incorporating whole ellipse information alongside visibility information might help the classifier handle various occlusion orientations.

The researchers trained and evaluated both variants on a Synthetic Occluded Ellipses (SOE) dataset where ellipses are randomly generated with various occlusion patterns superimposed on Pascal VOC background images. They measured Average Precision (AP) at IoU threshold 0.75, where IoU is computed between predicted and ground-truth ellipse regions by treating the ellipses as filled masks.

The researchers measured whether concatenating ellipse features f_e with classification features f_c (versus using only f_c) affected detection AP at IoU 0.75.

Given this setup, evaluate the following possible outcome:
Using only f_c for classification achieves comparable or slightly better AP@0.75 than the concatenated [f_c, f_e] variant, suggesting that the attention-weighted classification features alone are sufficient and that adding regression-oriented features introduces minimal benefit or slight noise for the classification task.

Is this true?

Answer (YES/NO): NO